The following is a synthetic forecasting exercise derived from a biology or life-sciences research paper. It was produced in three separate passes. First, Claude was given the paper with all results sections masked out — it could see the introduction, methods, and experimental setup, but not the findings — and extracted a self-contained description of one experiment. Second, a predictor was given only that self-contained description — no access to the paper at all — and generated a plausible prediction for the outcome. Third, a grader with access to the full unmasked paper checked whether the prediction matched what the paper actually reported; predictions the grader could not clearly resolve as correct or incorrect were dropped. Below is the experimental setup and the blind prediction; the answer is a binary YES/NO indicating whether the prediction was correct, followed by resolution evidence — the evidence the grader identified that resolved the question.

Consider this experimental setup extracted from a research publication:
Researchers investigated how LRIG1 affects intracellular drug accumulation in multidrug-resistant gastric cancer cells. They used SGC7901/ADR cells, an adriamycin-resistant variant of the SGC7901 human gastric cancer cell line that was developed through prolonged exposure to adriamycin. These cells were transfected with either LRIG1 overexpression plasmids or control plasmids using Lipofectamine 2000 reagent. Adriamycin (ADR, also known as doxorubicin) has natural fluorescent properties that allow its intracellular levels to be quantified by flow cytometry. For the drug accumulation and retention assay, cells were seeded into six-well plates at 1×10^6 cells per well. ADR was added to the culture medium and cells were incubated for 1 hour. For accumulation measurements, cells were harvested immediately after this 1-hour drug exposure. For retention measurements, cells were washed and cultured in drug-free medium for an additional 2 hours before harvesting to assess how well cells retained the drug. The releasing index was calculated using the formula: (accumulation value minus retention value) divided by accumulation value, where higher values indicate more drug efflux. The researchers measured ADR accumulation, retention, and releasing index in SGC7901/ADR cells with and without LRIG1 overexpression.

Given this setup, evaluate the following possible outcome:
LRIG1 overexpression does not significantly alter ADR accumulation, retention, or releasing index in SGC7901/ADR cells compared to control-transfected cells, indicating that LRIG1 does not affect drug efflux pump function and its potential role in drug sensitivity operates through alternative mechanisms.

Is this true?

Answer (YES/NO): NO